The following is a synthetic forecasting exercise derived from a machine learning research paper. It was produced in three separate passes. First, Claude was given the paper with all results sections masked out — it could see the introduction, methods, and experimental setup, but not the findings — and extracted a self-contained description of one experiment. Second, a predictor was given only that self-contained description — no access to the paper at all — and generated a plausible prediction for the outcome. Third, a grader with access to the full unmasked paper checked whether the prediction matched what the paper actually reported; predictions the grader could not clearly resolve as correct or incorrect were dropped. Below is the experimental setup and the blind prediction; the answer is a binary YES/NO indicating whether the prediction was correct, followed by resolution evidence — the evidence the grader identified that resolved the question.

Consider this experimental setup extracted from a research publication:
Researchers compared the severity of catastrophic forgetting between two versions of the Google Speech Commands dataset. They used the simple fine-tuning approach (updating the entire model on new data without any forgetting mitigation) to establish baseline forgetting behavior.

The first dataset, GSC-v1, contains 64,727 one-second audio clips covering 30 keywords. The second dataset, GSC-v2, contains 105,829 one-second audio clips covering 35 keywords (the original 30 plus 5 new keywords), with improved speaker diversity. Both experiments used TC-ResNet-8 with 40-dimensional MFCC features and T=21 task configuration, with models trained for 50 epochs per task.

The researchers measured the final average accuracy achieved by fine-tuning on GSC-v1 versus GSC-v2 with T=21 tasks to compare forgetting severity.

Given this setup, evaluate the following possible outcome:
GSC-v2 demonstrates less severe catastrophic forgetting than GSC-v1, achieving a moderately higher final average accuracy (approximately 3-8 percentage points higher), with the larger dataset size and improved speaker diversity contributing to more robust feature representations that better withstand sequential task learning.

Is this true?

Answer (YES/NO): NO